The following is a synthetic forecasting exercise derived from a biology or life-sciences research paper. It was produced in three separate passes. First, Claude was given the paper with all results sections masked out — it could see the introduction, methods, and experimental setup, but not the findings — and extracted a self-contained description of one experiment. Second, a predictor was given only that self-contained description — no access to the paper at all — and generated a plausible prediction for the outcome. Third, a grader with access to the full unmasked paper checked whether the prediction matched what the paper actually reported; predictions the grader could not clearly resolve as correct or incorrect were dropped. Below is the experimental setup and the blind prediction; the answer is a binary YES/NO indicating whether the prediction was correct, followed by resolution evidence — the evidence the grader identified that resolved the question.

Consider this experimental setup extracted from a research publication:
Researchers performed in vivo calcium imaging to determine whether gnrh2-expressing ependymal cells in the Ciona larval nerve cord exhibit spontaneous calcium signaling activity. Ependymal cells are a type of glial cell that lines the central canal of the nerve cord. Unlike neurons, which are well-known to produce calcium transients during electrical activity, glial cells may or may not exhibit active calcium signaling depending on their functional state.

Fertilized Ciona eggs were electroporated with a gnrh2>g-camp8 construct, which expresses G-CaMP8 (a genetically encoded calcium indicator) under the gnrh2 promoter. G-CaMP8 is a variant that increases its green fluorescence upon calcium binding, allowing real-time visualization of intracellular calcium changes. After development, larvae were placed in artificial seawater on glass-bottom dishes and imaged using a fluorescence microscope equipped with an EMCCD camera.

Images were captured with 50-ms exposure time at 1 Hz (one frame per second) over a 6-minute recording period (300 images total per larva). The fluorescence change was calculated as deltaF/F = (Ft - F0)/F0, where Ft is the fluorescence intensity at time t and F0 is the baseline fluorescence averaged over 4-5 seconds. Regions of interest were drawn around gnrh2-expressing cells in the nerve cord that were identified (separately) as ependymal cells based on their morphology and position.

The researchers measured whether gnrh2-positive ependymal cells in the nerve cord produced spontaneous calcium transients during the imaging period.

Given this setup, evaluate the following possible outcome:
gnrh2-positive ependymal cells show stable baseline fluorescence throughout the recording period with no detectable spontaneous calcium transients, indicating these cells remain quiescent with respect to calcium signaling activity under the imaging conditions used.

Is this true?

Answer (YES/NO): NO